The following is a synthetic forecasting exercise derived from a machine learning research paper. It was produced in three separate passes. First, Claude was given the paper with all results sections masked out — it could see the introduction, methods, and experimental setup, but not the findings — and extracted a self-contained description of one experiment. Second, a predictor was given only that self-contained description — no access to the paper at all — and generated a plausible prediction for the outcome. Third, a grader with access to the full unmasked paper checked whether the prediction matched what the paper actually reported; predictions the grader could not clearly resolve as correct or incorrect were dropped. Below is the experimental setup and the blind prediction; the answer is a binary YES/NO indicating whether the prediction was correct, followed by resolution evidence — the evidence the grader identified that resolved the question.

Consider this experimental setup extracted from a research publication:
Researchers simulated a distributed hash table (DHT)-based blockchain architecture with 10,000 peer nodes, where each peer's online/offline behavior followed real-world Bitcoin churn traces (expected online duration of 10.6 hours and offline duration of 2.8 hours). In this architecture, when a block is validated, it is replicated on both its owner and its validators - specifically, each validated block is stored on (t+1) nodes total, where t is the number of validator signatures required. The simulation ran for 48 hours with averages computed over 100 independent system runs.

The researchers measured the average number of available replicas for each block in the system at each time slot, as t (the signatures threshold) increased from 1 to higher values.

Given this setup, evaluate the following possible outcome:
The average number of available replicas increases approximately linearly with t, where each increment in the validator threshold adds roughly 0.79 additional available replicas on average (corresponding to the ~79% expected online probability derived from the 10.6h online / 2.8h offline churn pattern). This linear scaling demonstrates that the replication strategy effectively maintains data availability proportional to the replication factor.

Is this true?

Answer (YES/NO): YES